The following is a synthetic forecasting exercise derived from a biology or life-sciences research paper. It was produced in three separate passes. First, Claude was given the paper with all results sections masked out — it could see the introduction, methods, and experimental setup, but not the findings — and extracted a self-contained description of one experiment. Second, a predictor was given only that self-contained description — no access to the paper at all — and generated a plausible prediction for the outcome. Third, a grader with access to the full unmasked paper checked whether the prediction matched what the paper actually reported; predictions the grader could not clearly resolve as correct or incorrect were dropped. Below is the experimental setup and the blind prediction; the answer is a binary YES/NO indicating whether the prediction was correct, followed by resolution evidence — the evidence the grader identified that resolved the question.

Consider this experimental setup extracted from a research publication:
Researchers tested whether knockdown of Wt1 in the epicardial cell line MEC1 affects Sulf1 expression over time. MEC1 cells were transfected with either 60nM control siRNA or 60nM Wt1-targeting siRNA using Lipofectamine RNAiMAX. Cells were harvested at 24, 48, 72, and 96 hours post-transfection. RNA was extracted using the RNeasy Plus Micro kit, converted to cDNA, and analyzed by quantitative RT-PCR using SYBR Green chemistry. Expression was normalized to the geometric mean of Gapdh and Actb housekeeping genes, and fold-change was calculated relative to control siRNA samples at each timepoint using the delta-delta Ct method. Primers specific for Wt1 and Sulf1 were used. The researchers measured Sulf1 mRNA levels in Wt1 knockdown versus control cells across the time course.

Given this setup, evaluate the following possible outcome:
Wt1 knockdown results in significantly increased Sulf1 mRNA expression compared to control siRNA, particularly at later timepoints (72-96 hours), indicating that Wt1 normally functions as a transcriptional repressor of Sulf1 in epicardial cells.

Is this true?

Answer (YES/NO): NO